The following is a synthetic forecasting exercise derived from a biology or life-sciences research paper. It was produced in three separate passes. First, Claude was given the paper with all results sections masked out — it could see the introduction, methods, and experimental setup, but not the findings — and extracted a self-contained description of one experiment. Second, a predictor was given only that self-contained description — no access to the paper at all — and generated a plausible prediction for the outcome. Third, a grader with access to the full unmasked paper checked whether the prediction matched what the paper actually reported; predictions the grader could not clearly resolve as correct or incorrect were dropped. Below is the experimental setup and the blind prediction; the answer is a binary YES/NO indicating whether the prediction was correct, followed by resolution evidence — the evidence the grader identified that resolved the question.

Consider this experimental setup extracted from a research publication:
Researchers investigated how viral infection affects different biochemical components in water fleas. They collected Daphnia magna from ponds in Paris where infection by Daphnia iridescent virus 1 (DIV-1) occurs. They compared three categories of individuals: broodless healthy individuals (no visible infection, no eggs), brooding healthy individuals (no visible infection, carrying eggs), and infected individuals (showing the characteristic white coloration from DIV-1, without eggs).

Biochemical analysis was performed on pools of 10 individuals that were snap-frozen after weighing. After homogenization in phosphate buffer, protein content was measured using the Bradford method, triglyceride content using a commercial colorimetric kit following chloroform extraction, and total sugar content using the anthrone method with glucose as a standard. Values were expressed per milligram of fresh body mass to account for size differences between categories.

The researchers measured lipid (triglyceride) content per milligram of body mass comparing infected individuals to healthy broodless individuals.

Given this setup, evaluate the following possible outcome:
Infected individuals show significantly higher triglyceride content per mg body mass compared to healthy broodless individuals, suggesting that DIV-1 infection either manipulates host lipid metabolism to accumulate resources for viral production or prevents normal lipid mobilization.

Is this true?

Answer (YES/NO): NO